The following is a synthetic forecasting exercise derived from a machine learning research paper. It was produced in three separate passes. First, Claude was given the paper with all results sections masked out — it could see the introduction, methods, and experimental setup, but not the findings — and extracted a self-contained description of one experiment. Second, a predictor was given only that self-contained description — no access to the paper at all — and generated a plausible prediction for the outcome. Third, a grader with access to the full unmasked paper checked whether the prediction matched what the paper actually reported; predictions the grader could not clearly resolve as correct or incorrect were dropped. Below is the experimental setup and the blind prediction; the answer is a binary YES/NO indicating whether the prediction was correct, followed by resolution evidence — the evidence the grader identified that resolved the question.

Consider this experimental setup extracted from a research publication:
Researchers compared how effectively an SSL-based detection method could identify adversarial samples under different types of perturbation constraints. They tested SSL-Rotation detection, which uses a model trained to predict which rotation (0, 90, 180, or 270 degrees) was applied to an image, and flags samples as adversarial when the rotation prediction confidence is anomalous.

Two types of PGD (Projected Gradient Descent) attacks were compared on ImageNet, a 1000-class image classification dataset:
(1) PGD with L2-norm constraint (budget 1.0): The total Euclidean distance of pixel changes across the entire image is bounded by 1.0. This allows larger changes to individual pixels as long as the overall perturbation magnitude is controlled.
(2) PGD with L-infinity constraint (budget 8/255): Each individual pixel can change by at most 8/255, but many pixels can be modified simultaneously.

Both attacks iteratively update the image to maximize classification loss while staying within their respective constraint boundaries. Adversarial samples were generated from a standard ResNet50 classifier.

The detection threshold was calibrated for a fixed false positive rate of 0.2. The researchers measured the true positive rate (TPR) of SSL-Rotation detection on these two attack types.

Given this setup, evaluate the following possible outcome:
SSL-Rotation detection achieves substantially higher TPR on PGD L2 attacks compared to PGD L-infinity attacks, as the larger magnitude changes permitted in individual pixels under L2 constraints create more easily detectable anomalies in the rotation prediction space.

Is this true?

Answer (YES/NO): NO